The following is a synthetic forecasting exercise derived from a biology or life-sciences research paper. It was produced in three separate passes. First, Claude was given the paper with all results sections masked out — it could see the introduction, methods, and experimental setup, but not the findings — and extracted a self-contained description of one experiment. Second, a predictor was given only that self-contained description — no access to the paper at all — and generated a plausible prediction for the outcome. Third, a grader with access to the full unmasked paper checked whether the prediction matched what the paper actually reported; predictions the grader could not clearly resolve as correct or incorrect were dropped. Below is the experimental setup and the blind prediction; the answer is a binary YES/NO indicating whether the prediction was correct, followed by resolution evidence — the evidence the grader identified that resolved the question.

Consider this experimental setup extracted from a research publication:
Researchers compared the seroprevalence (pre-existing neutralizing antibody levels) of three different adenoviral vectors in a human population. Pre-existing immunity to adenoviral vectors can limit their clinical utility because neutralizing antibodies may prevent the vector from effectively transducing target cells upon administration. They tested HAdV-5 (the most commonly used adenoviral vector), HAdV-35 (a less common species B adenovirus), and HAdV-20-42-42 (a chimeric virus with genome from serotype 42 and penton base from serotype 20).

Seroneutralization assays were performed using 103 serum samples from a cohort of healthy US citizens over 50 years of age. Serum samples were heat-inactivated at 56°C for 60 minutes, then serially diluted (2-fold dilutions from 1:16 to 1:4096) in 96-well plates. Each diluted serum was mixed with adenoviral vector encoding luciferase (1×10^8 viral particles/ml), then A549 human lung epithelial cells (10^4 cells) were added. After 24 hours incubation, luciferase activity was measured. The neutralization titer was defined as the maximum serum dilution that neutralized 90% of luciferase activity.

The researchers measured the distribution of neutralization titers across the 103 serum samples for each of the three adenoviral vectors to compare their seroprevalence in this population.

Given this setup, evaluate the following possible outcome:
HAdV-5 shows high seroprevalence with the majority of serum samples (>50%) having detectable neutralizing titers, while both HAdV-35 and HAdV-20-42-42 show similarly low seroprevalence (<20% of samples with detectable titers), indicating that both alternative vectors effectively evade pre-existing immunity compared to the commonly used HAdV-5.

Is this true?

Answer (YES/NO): YES